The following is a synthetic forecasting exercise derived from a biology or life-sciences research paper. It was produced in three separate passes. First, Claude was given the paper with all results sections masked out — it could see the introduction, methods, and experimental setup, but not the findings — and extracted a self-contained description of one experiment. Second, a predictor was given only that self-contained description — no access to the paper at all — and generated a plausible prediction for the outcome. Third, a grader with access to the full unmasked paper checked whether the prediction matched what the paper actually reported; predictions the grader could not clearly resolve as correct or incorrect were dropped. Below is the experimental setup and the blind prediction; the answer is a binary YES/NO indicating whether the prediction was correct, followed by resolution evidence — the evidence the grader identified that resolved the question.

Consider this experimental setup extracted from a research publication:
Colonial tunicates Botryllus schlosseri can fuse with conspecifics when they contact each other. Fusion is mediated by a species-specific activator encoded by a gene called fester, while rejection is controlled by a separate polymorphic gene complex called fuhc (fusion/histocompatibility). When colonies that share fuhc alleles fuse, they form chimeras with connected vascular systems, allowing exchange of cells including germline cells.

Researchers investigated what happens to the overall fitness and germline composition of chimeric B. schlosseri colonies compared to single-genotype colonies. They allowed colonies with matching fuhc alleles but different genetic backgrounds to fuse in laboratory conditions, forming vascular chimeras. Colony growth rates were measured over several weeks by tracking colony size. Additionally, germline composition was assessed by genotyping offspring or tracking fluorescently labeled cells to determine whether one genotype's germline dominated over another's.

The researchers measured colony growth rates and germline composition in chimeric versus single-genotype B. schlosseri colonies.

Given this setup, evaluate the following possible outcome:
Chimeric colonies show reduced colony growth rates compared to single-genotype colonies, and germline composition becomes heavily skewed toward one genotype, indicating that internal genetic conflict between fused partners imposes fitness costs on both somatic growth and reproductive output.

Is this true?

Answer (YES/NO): YES